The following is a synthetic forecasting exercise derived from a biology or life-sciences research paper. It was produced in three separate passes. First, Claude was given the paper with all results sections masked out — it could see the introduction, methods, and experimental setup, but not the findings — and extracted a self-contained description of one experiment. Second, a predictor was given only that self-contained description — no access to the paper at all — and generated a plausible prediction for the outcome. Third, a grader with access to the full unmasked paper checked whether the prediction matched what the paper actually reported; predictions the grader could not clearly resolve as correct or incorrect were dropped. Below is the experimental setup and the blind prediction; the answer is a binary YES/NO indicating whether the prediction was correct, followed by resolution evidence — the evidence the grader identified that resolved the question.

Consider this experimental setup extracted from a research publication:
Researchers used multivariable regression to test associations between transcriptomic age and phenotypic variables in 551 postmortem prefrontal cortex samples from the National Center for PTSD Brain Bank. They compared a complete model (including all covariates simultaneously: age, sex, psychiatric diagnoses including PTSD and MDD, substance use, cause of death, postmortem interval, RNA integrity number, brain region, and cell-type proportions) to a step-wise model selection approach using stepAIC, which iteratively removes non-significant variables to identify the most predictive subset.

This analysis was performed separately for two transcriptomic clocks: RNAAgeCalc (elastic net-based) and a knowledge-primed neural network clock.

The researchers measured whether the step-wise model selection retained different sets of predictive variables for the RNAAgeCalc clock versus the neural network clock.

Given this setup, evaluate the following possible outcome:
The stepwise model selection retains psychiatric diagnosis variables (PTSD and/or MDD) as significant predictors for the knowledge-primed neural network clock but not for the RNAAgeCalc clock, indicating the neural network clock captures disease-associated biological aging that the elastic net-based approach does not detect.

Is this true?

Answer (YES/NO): NO